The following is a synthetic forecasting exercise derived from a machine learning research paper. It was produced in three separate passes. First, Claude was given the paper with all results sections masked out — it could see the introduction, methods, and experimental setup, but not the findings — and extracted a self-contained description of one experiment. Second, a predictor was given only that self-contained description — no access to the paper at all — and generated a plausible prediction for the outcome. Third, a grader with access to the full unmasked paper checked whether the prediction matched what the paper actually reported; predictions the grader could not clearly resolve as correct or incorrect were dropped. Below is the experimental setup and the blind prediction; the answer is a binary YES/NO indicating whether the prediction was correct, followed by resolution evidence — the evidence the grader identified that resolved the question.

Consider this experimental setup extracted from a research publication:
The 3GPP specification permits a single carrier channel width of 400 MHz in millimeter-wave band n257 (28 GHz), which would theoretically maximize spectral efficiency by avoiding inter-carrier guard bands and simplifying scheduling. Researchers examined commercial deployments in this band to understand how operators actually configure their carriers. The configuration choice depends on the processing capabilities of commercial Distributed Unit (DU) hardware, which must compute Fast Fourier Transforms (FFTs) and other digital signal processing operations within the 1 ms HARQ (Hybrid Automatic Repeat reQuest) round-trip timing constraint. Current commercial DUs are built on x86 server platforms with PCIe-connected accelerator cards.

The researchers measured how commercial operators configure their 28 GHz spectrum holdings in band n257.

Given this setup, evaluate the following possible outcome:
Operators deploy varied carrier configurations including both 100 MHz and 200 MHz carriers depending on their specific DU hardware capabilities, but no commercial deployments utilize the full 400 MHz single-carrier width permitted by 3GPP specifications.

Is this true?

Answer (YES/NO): NO